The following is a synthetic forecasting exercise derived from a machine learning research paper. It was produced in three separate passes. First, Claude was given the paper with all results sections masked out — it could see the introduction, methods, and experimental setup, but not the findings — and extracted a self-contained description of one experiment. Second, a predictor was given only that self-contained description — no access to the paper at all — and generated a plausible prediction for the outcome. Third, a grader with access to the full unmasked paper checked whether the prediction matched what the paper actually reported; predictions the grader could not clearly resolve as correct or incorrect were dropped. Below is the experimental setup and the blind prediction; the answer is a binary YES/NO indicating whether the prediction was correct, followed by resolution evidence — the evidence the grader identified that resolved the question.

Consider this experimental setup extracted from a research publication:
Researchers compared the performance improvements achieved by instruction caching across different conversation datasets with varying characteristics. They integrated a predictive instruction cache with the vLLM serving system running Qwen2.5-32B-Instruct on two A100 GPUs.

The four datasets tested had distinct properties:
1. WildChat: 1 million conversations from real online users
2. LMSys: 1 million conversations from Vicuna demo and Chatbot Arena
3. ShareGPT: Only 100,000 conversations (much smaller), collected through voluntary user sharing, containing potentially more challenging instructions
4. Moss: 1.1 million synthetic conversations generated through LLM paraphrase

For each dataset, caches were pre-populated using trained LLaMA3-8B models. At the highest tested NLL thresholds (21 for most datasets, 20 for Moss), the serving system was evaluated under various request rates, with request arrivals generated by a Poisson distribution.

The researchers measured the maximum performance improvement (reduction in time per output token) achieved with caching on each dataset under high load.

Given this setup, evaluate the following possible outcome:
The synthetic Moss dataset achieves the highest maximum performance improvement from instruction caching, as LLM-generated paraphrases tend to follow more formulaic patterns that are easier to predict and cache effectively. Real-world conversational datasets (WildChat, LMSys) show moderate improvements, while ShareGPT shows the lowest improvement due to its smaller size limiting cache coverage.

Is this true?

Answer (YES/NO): NO